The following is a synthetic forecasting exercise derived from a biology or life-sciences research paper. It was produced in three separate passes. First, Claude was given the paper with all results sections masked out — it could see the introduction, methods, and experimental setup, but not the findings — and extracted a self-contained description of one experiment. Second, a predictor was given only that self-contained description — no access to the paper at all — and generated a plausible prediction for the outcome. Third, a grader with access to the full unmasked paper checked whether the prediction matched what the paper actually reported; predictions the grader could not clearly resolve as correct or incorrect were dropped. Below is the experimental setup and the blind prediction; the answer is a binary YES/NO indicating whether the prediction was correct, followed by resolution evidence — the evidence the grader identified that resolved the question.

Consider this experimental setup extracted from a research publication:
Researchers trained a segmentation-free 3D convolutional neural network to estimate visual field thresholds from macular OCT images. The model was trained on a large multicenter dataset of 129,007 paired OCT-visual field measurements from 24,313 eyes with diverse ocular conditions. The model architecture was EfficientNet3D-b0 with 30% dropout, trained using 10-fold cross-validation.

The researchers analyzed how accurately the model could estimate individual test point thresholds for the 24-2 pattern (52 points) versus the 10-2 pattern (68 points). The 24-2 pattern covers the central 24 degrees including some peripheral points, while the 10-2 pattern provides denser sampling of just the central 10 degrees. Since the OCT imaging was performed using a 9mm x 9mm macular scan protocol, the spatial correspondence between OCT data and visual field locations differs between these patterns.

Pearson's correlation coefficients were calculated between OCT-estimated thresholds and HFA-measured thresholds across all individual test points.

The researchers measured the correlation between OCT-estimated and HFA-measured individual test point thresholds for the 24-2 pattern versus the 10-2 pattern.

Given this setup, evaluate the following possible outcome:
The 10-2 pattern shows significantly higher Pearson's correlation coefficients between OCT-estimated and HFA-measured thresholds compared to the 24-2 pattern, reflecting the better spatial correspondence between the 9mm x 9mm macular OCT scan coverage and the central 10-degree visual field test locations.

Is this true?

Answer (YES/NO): NO